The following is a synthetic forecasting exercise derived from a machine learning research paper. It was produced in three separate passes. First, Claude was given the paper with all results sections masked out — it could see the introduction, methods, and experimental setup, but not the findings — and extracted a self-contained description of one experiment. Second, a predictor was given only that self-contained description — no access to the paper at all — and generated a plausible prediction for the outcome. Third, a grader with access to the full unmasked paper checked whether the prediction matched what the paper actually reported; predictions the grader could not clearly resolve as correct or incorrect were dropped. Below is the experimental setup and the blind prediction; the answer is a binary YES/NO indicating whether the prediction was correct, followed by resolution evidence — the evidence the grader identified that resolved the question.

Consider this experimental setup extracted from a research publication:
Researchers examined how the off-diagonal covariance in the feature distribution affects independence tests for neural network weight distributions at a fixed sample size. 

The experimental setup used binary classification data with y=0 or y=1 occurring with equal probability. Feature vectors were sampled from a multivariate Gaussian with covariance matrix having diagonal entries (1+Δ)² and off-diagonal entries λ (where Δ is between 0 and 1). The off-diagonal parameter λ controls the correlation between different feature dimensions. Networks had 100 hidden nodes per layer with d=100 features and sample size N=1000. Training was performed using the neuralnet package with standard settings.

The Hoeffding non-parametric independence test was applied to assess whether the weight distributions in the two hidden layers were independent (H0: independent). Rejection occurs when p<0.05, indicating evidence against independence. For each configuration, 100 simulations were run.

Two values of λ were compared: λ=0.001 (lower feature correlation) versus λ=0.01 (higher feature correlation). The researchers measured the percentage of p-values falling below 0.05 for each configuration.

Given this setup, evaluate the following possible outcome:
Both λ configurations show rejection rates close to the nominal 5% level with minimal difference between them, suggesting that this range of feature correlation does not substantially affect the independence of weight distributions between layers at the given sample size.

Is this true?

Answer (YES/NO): YES